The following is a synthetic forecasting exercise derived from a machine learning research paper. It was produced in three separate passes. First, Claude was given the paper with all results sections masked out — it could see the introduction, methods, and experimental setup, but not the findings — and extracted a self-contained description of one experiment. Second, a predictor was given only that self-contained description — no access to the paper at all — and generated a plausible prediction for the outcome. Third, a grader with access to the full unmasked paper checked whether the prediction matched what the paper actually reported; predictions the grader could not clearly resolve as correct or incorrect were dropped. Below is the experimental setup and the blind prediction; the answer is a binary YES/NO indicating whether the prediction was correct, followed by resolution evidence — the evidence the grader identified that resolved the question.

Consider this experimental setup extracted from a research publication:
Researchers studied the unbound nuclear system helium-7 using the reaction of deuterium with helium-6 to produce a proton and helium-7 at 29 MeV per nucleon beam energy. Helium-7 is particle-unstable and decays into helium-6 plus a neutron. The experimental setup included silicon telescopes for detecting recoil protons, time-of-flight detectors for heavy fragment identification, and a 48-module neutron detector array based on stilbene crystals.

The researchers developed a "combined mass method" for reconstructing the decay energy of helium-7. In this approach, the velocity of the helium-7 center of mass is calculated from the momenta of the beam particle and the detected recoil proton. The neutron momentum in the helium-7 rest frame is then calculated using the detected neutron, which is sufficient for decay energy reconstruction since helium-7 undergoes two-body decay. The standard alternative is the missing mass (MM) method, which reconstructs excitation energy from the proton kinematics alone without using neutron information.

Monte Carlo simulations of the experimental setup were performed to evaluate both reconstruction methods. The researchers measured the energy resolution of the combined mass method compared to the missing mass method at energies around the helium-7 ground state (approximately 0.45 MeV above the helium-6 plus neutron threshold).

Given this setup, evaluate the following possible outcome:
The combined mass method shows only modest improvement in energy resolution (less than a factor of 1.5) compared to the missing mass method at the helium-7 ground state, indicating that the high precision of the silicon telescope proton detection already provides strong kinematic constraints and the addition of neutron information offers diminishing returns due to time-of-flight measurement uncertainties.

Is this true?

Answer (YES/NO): NO